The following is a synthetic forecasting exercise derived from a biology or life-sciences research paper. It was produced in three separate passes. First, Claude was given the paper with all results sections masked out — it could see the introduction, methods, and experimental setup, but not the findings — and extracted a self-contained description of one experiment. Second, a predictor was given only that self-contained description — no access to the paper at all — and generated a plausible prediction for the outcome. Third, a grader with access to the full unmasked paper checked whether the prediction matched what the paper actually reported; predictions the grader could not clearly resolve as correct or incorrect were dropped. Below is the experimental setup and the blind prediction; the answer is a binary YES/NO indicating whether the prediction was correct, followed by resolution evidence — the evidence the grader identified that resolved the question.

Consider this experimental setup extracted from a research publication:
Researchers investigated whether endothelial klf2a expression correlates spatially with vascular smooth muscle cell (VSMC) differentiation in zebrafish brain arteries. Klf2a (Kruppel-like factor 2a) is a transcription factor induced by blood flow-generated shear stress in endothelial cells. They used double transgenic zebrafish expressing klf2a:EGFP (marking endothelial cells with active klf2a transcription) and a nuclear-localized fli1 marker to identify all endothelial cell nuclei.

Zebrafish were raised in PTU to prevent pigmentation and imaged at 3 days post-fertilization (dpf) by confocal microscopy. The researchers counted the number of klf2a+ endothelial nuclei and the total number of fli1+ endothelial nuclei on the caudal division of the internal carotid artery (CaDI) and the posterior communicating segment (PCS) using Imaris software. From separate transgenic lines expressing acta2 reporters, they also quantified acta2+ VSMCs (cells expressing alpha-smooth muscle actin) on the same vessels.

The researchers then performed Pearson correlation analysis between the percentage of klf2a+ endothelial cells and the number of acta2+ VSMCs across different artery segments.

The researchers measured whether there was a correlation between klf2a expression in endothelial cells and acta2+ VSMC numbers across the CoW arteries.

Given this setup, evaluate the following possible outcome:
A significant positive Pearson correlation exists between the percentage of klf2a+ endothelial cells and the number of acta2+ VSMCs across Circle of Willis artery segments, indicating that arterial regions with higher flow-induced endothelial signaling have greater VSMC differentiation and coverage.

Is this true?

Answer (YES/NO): YES